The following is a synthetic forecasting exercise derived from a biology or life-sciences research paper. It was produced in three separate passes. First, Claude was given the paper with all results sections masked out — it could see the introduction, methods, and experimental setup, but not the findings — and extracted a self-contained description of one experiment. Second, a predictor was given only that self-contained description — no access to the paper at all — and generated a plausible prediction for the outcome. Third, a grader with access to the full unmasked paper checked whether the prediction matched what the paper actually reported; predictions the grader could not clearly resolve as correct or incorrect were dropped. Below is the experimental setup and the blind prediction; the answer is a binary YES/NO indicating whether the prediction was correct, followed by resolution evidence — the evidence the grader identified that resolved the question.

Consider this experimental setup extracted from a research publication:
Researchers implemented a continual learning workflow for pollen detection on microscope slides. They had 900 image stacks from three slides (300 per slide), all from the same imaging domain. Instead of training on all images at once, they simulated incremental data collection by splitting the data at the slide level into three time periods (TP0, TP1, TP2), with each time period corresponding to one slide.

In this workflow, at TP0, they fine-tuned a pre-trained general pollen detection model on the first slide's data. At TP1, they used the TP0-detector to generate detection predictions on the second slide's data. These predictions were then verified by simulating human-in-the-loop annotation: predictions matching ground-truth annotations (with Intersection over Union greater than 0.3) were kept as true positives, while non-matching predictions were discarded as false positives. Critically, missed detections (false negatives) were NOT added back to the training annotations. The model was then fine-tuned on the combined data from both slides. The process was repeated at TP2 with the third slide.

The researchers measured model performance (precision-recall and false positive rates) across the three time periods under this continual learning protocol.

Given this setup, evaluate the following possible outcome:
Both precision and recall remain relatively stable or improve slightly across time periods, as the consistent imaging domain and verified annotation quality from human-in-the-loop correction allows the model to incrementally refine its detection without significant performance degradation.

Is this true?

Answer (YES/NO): NO